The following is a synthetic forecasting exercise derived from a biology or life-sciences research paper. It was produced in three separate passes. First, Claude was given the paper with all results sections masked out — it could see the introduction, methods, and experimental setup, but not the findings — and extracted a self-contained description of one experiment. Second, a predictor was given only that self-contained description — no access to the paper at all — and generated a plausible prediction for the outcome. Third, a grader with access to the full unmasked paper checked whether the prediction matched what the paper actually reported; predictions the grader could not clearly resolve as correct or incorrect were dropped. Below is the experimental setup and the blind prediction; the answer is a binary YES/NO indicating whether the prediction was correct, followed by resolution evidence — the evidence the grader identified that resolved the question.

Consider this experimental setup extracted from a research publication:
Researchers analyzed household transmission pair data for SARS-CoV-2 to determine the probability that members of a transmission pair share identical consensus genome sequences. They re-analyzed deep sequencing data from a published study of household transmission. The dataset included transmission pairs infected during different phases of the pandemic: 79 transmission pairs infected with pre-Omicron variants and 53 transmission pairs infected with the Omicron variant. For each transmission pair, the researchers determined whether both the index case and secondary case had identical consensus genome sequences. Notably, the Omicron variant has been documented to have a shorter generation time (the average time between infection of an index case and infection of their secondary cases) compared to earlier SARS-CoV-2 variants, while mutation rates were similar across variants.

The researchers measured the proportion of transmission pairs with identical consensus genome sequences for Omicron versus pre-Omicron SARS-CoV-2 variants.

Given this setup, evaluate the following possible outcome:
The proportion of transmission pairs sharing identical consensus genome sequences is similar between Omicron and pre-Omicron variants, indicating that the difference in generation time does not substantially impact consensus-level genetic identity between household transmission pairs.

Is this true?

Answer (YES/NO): NO